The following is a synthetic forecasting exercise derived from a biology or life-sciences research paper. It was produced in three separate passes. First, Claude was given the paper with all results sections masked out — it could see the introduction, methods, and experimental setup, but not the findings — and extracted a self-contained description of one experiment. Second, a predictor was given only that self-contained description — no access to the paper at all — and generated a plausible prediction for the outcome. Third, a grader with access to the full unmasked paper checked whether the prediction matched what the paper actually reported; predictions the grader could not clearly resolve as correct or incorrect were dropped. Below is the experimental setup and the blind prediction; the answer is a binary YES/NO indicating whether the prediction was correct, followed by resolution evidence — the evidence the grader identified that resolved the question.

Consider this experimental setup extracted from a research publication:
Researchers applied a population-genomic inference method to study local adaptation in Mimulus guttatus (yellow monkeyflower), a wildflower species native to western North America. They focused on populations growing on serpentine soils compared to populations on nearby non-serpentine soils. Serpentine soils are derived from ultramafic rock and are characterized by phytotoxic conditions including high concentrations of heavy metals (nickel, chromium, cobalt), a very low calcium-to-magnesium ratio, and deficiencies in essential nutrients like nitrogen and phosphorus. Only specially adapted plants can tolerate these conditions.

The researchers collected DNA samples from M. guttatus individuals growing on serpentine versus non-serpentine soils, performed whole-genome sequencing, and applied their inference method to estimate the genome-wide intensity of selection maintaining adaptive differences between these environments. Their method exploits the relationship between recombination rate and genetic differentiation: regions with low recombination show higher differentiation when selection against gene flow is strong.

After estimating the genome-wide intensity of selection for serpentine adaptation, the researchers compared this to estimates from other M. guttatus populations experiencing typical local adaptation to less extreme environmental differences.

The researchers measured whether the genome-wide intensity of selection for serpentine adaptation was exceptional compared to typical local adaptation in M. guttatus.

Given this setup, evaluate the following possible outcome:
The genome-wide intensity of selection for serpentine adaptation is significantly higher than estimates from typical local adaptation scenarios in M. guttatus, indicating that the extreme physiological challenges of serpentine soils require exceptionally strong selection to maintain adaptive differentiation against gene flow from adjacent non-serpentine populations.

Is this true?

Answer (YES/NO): NO